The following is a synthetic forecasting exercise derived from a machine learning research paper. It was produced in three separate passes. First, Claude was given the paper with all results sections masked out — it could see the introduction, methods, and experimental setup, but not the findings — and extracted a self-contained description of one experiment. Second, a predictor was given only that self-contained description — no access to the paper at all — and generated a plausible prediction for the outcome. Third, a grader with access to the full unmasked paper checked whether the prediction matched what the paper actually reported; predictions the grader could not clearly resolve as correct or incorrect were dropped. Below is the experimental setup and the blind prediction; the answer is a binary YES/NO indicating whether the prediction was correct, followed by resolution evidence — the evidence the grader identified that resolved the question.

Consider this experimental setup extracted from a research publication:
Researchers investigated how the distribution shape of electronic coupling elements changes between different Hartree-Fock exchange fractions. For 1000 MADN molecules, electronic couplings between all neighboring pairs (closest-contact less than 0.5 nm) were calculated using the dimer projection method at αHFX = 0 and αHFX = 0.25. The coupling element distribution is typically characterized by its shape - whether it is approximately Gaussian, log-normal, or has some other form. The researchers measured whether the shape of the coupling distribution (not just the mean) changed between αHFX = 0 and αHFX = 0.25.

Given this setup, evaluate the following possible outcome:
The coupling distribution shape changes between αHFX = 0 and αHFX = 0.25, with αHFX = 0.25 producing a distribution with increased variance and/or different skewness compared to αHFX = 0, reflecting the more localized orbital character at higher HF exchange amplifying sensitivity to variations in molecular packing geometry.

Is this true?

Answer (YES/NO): NO